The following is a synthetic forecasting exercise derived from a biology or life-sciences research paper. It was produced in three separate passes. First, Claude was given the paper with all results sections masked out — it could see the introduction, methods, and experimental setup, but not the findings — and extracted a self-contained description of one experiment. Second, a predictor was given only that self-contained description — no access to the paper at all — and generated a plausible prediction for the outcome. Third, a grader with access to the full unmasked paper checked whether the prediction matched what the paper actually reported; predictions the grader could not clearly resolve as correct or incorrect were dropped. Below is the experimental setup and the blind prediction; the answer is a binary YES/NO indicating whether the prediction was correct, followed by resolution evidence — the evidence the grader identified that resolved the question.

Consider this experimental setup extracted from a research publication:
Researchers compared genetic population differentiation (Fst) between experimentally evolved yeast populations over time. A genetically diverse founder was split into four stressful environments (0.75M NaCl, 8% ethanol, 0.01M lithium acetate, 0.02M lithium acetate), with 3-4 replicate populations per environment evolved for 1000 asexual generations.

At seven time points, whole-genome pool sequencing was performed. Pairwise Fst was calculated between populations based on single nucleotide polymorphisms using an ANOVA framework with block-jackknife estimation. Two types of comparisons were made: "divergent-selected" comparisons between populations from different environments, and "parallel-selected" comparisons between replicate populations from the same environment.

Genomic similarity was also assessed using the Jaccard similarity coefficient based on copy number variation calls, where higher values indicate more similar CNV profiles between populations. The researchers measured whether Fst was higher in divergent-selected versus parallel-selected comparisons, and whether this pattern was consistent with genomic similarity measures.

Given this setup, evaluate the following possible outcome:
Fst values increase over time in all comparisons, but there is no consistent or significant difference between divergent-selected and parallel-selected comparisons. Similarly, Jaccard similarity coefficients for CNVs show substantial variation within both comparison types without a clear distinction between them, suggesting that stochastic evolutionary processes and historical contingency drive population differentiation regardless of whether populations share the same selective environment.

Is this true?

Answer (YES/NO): NO